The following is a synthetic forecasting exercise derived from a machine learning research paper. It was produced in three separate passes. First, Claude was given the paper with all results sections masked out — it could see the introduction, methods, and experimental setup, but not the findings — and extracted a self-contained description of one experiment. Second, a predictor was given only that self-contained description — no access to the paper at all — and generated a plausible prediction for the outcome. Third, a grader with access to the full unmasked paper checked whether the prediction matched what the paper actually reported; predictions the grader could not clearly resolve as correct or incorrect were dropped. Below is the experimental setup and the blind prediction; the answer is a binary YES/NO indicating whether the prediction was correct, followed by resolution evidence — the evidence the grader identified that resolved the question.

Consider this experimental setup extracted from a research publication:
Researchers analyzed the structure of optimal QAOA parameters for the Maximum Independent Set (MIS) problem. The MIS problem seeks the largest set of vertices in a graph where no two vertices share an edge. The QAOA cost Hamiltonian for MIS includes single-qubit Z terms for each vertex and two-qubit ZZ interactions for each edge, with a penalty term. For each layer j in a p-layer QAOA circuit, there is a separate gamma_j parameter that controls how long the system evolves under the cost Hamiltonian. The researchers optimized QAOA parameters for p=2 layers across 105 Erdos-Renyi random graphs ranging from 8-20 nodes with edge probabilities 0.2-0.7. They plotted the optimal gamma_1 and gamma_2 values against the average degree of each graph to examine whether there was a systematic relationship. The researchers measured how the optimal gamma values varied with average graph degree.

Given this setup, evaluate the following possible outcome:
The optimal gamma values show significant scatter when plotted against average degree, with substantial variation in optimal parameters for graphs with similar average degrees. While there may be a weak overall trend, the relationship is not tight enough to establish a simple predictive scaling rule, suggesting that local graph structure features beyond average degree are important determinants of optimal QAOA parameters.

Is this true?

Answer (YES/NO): NO